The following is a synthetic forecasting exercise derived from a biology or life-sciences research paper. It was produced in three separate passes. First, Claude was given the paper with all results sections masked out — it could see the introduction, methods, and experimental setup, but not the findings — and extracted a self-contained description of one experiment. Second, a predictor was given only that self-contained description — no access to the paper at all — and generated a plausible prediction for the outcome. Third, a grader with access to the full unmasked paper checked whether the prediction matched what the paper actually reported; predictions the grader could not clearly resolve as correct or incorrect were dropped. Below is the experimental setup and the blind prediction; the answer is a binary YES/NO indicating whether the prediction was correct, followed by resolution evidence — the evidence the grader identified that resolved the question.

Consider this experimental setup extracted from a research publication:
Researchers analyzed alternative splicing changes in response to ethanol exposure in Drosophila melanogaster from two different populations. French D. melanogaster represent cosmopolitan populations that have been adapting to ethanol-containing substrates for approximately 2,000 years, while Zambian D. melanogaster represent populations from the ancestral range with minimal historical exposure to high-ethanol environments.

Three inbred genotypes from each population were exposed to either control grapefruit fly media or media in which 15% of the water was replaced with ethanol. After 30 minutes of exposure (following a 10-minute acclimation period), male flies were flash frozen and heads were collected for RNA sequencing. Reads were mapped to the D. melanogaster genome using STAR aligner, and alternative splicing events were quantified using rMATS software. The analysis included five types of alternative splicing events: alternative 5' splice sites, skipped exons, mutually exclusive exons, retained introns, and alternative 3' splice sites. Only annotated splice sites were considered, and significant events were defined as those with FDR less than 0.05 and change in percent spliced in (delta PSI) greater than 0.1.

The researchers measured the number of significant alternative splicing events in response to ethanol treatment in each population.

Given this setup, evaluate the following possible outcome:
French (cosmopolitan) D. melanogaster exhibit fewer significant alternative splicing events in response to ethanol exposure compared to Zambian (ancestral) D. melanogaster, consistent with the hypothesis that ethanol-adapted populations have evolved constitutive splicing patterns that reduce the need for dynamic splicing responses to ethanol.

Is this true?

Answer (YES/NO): YES